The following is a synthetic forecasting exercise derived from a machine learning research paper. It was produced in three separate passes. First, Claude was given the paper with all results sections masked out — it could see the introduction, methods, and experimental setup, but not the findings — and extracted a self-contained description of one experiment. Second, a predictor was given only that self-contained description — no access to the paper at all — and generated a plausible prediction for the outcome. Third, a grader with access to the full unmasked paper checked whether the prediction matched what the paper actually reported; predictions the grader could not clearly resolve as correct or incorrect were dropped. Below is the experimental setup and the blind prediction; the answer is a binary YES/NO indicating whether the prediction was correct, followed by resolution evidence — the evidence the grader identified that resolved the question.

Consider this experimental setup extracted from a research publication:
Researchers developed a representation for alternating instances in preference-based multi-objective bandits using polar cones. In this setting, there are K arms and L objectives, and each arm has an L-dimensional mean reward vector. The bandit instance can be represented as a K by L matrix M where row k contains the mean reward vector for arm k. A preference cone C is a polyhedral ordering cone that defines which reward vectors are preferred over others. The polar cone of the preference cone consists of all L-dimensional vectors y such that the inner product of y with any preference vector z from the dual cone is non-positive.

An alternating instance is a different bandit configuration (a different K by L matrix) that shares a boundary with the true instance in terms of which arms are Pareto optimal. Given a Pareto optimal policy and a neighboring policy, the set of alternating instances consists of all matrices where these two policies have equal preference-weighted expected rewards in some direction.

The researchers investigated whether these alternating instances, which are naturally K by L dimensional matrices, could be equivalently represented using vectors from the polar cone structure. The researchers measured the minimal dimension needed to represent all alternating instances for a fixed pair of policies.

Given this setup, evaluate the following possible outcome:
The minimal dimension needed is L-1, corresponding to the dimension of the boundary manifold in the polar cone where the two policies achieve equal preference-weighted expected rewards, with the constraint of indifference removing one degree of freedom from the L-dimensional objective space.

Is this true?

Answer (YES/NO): NO